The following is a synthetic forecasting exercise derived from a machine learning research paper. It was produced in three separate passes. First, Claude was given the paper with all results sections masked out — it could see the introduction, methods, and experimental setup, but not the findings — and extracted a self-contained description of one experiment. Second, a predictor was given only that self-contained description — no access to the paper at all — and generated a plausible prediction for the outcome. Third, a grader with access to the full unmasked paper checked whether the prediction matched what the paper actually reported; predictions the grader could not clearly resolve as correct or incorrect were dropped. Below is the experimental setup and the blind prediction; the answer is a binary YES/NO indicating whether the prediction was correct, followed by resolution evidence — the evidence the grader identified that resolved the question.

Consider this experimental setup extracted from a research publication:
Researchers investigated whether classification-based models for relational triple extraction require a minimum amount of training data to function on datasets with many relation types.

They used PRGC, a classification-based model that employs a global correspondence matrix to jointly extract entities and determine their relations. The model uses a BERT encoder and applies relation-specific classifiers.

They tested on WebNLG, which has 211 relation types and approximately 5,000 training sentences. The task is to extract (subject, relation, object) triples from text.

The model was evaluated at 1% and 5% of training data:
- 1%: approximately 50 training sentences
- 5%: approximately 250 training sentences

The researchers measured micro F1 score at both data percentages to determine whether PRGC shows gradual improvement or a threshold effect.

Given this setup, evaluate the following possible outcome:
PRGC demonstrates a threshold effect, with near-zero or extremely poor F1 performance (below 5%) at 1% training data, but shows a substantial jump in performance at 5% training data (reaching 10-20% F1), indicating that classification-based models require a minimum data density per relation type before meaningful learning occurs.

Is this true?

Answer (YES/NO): NO